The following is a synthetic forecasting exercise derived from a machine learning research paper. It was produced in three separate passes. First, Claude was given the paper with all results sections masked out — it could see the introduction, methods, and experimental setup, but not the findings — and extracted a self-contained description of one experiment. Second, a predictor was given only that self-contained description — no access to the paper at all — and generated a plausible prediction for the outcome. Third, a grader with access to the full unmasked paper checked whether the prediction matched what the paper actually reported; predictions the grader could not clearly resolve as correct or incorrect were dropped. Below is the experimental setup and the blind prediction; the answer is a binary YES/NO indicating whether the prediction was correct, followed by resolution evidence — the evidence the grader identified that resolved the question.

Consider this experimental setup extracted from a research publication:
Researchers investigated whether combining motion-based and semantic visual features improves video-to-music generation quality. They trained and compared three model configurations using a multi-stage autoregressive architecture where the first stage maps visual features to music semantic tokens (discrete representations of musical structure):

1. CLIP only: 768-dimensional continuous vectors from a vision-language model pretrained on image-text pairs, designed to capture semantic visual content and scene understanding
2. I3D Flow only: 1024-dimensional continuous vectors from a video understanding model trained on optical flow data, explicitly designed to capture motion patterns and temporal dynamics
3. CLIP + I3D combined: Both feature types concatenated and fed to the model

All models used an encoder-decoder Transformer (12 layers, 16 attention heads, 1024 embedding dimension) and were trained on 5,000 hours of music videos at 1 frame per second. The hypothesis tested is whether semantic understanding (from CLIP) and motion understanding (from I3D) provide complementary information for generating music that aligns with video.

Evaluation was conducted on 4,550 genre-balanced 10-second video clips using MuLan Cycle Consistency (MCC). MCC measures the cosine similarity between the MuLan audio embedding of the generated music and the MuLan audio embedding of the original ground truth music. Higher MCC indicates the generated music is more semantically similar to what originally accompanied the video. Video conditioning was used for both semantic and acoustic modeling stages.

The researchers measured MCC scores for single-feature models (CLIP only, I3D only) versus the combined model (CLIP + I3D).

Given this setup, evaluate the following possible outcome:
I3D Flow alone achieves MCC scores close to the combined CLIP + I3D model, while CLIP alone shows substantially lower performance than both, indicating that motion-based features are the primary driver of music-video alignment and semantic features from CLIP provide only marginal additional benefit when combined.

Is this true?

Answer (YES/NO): NO